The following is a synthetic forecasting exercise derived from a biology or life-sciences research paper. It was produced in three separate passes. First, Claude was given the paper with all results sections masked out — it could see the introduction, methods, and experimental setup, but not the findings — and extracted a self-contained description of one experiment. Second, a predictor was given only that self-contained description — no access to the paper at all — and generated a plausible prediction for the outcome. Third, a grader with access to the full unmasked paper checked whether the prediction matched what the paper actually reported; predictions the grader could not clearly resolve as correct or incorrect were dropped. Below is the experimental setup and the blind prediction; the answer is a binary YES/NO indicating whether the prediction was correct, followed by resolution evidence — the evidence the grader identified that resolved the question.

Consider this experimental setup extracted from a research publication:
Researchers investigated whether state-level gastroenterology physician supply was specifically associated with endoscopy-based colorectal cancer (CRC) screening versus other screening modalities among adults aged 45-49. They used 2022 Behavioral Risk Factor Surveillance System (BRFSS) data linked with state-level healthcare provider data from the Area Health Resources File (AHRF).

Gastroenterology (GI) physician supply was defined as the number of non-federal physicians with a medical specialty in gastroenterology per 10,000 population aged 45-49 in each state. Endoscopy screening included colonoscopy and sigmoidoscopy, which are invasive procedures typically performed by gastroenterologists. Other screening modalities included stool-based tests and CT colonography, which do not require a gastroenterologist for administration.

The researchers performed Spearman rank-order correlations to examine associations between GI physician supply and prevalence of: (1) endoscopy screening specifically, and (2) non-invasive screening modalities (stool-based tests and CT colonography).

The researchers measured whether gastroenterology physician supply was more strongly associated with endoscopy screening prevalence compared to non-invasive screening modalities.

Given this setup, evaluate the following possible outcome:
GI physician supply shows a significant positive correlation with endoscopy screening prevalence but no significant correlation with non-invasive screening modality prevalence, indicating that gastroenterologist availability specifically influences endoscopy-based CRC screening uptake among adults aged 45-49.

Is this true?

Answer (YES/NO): YES